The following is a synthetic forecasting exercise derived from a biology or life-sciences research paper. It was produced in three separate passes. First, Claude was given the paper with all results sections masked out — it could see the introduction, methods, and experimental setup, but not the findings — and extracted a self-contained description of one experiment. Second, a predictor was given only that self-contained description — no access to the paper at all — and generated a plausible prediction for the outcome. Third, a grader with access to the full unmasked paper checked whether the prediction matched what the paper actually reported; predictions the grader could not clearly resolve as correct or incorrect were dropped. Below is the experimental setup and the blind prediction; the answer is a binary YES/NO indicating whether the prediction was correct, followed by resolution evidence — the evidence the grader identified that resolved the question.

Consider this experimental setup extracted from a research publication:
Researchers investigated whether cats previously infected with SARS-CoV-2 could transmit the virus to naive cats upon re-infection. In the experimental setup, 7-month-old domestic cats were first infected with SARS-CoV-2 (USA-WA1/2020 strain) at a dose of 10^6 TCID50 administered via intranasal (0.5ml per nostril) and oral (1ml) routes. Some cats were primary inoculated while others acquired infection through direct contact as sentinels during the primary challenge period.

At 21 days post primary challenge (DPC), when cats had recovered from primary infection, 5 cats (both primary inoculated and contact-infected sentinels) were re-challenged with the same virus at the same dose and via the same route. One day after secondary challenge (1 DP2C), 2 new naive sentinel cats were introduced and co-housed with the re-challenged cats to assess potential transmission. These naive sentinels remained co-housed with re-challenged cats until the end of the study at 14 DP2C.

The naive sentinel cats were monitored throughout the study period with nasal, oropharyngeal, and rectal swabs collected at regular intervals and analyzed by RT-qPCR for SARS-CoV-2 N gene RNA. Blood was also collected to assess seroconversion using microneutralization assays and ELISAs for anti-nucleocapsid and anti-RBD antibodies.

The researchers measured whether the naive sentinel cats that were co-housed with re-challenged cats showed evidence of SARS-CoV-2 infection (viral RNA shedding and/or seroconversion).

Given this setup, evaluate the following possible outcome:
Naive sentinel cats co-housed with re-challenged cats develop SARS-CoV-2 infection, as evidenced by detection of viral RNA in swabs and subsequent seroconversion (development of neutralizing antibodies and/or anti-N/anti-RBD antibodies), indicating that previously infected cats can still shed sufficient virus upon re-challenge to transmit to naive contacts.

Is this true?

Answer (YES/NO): NO